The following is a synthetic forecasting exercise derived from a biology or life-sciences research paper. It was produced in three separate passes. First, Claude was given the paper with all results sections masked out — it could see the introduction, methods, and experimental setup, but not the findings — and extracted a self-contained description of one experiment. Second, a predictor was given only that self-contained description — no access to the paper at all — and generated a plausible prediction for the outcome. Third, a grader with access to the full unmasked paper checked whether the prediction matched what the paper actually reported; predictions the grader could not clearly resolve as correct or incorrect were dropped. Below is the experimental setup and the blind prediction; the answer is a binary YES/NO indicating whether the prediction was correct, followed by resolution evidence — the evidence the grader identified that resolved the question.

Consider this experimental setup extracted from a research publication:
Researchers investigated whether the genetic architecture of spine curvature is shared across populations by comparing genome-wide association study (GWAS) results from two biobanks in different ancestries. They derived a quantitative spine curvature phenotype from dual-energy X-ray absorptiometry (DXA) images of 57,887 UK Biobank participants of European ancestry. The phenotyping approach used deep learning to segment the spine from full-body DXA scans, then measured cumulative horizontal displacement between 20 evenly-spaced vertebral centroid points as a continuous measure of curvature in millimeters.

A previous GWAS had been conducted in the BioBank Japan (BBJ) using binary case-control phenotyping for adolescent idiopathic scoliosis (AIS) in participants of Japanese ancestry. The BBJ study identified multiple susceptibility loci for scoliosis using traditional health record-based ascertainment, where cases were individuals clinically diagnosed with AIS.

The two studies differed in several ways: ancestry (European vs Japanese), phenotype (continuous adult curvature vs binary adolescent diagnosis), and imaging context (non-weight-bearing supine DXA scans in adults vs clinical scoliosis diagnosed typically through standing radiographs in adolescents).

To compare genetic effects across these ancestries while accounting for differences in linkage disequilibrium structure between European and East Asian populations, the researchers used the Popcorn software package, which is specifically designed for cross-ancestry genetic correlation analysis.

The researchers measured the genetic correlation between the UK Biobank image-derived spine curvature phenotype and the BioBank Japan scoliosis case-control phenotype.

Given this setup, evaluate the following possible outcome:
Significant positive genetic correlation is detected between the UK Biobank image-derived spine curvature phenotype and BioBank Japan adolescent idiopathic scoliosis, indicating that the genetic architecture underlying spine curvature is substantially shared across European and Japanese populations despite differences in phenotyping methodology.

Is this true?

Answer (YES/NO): YES